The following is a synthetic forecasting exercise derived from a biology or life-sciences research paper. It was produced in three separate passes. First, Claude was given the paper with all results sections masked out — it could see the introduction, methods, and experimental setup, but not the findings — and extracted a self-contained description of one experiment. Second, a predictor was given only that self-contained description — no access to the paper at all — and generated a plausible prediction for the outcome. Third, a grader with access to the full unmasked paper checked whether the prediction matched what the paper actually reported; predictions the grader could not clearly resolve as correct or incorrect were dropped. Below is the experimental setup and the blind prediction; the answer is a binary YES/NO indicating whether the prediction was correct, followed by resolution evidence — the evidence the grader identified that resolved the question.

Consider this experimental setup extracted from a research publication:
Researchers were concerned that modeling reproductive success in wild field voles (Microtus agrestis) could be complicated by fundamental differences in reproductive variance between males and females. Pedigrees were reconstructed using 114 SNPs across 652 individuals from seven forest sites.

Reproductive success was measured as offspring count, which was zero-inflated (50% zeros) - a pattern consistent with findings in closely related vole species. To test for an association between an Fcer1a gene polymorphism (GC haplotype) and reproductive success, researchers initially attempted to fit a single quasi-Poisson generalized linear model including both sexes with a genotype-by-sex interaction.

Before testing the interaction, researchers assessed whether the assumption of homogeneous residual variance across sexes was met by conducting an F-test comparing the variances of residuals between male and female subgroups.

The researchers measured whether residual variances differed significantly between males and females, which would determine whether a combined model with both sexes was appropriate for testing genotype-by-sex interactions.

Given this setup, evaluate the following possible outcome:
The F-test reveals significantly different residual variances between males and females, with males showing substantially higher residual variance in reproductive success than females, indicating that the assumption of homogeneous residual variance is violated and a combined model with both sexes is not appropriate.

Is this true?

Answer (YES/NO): YES